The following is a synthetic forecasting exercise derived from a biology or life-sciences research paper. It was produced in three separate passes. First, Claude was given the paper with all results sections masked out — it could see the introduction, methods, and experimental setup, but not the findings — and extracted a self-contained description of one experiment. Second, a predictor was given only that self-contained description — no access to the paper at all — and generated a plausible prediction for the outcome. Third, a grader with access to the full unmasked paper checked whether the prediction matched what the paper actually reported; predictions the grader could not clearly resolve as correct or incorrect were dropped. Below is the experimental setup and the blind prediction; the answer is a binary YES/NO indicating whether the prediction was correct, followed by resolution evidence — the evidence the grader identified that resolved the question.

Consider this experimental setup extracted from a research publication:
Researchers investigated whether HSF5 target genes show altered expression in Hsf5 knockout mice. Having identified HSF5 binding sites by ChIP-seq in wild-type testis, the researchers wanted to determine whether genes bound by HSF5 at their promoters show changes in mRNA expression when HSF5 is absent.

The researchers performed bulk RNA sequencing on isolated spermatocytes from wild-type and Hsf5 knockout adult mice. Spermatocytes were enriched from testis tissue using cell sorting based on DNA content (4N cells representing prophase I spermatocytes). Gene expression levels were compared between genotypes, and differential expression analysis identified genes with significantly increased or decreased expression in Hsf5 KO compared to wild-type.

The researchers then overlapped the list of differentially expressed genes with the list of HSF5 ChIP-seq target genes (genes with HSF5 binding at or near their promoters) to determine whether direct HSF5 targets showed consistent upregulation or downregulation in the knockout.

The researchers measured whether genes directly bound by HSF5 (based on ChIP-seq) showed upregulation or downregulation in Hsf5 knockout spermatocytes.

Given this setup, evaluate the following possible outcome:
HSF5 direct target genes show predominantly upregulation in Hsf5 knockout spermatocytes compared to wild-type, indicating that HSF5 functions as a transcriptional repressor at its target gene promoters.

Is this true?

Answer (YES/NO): NO